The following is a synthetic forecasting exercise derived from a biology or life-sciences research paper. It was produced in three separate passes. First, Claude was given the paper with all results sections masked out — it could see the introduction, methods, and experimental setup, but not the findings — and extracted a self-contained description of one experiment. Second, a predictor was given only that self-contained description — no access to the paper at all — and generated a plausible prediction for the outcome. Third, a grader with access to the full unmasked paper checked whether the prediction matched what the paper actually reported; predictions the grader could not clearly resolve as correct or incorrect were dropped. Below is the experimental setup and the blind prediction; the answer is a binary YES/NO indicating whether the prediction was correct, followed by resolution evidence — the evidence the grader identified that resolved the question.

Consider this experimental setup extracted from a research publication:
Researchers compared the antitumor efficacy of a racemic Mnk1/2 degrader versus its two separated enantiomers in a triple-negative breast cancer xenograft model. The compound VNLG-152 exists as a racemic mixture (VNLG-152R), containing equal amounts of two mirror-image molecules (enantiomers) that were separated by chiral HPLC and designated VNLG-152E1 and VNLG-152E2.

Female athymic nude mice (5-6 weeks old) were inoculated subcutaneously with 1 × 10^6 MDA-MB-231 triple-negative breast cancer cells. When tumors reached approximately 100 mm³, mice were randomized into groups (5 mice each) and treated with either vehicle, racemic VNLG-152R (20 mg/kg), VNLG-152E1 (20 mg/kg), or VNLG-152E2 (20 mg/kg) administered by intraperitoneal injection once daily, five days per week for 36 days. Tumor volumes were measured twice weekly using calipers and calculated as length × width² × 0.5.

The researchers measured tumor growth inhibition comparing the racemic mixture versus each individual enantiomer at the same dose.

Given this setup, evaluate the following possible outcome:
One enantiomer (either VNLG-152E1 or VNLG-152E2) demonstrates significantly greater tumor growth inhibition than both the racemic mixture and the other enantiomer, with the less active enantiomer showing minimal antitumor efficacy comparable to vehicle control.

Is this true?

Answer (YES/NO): NO